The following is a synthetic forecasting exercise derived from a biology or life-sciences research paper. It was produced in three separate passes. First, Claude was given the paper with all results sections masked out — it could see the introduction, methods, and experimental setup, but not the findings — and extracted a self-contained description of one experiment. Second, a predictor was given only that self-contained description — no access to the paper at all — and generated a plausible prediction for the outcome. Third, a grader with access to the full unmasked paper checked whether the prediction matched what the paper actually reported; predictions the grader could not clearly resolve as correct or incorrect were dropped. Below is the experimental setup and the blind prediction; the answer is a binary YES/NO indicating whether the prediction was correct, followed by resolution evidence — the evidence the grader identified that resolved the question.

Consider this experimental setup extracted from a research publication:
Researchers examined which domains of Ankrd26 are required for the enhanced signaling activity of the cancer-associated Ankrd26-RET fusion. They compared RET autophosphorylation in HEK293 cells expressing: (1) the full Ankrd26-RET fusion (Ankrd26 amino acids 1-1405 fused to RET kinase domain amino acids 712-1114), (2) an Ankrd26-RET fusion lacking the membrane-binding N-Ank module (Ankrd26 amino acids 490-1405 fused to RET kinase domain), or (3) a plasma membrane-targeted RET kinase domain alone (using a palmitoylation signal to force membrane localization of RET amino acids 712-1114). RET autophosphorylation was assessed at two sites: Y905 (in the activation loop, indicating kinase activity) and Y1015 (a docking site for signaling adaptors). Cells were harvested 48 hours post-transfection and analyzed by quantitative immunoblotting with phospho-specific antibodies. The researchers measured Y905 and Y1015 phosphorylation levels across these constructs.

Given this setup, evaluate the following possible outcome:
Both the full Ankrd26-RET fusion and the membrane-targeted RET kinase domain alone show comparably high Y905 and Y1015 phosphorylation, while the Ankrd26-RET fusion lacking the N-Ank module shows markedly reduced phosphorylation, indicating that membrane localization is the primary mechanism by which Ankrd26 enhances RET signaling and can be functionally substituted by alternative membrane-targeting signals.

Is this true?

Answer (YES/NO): YES